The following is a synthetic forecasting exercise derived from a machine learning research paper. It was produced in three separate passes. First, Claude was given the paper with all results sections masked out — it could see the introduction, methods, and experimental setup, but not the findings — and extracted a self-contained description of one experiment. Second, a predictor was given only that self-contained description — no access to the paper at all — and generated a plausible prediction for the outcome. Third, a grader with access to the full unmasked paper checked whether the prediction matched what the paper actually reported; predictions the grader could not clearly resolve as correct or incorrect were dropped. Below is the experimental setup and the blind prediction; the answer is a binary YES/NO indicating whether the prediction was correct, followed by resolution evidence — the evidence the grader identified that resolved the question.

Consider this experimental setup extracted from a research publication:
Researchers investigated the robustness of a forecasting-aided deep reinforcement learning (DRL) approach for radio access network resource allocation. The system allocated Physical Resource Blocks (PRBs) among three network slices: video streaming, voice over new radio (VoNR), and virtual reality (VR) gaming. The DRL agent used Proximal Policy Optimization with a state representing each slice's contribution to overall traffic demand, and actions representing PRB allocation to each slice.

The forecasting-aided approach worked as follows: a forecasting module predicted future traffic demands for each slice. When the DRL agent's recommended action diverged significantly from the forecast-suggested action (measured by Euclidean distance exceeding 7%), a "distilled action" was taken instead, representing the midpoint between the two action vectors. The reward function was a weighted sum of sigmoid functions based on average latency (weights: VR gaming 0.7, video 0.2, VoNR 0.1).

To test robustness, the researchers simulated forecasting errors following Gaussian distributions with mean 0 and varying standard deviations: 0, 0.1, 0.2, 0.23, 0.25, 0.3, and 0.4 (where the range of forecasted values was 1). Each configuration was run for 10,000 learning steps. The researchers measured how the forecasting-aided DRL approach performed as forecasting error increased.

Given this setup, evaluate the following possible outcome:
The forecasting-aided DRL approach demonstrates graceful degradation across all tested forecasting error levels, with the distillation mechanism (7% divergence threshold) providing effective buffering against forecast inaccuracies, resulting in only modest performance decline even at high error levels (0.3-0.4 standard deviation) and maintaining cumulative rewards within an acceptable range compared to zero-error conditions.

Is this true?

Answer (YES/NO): NO